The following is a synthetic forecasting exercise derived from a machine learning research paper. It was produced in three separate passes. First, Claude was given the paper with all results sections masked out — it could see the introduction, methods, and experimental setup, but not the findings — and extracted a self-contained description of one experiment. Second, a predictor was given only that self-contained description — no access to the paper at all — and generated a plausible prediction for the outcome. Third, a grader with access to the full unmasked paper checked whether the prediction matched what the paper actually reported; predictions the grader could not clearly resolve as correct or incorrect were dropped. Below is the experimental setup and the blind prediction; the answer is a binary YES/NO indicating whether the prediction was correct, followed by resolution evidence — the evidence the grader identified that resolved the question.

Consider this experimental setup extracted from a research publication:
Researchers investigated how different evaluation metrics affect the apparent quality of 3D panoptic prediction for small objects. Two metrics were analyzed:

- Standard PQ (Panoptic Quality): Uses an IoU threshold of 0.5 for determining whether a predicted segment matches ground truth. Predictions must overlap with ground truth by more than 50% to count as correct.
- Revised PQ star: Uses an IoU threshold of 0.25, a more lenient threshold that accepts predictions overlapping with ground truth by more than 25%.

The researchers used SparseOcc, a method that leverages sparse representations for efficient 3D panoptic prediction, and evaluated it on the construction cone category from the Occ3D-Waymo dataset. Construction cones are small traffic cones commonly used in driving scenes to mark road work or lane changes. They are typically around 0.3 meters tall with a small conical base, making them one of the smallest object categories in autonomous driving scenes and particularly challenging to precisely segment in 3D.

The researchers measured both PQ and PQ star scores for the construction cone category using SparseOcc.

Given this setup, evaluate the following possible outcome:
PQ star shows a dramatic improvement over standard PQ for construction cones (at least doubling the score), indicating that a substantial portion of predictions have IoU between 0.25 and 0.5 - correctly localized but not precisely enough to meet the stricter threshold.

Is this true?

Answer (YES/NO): YES